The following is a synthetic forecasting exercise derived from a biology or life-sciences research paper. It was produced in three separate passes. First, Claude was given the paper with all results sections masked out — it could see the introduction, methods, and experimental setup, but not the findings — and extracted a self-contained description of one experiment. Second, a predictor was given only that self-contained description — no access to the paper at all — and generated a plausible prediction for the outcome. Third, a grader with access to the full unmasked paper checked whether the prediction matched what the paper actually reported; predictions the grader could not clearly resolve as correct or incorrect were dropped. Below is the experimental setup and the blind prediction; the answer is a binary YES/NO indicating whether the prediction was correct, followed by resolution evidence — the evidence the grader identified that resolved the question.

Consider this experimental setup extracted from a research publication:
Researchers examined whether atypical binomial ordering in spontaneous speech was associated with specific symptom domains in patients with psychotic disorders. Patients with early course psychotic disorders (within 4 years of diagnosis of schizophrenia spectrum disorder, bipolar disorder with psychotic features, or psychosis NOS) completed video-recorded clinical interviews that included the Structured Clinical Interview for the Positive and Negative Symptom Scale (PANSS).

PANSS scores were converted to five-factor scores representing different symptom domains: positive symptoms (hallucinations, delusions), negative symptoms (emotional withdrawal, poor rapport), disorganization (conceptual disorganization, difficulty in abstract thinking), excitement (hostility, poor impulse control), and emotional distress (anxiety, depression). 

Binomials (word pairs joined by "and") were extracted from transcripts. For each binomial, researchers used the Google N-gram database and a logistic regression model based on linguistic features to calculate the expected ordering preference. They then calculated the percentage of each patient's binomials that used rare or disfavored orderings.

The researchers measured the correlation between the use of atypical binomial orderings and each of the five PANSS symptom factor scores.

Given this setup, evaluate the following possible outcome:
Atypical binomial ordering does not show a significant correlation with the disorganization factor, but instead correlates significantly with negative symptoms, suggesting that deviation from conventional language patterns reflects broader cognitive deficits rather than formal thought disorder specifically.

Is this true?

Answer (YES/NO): NO